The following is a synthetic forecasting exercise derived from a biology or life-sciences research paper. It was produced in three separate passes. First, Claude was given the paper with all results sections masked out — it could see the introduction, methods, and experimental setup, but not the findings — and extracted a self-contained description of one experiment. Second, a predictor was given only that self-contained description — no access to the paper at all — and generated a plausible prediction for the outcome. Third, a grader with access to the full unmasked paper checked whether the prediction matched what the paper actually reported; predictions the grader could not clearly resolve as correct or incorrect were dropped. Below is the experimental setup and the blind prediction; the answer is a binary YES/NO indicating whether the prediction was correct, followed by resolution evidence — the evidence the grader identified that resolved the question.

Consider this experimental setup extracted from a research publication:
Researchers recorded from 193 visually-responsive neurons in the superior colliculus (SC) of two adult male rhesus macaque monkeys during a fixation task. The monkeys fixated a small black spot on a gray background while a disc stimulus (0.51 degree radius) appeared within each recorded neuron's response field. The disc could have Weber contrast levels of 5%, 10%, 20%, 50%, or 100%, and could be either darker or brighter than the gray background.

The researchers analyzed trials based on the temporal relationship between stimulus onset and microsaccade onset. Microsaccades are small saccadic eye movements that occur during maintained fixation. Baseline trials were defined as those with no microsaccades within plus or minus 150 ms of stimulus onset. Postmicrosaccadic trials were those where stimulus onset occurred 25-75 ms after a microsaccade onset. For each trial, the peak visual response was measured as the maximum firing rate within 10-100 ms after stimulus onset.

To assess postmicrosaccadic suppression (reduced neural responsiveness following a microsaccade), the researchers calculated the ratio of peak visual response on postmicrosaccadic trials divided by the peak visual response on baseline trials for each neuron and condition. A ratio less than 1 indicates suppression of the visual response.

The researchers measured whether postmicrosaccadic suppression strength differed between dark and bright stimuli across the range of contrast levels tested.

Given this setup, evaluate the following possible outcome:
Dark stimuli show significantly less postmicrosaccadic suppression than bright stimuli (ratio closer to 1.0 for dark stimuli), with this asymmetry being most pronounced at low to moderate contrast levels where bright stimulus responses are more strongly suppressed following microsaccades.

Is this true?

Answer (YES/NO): NO